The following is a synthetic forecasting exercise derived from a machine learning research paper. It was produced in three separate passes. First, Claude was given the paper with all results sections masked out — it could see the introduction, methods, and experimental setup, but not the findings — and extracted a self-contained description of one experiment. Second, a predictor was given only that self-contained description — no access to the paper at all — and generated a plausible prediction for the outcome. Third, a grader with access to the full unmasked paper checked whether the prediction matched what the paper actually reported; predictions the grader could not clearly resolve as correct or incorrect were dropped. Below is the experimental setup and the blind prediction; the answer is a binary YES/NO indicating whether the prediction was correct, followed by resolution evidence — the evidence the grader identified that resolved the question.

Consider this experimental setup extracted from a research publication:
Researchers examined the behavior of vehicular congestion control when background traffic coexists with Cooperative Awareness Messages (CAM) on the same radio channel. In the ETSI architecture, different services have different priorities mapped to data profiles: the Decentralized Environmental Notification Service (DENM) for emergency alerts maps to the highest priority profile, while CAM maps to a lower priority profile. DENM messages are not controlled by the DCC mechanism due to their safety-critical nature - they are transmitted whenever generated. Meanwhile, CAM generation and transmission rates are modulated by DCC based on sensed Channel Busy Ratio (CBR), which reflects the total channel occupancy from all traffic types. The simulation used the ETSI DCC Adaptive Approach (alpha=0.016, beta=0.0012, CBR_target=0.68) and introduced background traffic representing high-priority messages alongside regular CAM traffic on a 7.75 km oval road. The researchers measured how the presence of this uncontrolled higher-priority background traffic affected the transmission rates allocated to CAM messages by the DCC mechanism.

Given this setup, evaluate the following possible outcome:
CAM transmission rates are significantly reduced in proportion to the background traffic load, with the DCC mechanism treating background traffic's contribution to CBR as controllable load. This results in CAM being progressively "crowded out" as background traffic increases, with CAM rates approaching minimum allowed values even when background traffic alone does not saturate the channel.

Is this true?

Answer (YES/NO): NO